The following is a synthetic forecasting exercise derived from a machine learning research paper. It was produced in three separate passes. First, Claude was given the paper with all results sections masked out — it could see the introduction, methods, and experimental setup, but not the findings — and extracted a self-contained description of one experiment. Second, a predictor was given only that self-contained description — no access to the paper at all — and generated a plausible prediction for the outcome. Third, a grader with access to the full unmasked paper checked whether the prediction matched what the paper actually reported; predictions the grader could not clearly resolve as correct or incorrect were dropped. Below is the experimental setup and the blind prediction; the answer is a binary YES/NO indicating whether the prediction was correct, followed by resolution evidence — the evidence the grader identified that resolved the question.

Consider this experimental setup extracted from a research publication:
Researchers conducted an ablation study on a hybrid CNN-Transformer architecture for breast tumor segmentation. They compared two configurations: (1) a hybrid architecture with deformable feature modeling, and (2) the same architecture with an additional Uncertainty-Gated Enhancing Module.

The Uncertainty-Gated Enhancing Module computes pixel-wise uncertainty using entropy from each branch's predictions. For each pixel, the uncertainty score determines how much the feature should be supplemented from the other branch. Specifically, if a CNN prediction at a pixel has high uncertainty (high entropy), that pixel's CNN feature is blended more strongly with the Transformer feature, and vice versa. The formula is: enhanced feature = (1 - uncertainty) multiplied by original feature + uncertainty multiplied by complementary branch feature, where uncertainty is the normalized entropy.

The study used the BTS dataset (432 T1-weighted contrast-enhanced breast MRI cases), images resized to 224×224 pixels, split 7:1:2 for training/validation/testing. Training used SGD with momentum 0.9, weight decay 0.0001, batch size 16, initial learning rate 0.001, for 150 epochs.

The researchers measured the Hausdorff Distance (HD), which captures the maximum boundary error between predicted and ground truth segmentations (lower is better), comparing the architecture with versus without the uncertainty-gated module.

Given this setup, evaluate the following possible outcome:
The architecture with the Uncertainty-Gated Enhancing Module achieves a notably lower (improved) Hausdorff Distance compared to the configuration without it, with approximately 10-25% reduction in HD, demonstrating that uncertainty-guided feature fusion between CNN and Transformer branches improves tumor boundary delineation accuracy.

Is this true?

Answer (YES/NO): NO